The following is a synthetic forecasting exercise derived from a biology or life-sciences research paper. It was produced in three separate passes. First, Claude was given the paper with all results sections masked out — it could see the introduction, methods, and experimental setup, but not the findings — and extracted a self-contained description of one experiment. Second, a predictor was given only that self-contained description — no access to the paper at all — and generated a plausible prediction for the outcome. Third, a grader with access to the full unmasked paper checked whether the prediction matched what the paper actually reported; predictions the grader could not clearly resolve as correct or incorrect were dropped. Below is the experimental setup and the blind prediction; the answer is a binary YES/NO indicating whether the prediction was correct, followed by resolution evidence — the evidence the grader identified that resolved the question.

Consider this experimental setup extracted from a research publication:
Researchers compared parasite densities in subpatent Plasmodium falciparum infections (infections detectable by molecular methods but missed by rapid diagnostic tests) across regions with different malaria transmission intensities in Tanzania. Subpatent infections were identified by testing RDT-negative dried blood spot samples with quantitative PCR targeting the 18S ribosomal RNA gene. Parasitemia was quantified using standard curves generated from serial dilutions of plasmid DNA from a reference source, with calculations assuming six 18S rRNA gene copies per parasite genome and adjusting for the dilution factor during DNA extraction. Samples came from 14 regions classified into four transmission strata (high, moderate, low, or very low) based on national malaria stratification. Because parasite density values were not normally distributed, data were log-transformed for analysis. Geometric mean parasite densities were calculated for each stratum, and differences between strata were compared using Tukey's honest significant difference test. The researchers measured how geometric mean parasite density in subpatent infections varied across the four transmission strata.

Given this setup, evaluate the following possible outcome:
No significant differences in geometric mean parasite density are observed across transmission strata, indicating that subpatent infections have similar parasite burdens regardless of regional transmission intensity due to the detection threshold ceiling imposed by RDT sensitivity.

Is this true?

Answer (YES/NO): NO